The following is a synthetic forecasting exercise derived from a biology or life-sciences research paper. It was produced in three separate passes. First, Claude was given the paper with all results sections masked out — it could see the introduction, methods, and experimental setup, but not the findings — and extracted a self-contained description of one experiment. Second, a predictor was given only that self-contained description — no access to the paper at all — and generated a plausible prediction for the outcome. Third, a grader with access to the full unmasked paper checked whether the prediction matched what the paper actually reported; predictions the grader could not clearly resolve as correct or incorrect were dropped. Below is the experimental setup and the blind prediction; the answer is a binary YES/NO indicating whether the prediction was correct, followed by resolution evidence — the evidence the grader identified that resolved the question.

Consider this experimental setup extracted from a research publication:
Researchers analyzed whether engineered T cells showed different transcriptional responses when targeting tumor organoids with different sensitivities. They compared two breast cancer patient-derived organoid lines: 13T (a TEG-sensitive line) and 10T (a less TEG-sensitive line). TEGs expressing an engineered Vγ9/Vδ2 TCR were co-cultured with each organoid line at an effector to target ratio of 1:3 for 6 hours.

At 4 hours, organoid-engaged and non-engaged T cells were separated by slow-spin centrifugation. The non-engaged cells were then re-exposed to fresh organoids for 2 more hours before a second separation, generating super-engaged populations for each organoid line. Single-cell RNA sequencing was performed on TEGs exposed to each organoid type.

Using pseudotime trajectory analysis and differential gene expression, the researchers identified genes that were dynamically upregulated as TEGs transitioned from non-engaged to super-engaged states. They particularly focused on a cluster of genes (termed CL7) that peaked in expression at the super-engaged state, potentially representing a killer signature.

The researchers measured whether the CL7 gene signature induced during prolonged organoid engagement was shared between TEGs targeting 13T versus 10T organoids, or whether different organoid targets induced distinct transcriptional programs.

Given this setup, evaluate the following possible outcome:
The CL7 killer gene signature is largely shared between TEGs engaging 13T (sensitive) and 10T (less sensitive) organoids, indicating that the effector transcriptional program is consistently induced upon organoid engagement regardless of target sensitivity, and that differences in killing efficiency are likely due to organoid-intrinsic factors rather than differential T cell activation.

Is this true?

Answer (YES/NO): YES